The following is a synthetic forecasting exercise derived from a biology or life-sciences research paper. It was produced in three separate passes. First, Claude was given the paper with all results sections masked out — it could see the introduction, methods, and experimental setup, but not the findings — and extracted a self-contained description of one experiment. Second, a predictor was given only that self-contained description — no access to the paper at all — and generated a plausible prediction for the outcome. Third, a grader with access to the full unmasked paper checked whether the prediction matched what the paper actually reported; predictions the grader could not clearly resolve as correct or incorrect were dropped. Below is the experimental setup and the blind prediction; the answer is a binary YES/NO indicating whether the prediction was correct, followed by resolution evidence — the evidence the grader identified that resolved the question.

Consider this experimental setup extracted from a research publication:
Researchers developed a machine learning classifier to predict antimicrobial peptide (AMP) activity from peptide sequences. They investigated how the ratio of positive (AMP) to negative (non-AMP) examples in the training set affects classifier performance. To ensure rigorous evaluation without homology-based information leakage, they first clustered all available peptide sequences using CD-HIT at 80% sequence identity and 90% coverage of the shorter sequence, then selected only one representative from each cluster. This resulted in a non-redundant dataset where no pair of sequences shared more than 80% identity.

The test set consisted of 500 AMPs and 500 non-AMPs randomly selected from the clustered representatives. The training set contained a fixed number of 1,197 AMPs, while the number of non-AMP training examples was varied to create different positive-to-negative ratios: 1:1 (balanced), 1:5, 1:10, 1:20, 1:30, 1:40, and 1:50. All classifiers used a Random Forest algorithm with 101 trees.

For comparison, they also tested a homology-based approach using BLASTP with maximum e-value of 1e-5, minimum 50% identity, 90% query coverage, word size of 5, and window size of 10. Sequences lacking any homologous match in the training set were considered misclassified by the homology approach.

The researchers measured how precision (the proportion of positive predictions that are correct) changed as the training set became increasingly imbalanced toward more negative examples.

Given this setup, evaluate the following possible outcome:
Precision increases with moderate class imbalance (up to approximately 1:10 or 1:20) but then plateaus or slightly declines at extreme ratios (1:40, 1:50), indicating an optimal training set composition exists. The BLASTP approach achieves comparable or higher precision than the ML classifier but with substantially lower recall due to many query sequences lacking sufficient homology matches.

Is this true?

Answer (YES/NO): NO